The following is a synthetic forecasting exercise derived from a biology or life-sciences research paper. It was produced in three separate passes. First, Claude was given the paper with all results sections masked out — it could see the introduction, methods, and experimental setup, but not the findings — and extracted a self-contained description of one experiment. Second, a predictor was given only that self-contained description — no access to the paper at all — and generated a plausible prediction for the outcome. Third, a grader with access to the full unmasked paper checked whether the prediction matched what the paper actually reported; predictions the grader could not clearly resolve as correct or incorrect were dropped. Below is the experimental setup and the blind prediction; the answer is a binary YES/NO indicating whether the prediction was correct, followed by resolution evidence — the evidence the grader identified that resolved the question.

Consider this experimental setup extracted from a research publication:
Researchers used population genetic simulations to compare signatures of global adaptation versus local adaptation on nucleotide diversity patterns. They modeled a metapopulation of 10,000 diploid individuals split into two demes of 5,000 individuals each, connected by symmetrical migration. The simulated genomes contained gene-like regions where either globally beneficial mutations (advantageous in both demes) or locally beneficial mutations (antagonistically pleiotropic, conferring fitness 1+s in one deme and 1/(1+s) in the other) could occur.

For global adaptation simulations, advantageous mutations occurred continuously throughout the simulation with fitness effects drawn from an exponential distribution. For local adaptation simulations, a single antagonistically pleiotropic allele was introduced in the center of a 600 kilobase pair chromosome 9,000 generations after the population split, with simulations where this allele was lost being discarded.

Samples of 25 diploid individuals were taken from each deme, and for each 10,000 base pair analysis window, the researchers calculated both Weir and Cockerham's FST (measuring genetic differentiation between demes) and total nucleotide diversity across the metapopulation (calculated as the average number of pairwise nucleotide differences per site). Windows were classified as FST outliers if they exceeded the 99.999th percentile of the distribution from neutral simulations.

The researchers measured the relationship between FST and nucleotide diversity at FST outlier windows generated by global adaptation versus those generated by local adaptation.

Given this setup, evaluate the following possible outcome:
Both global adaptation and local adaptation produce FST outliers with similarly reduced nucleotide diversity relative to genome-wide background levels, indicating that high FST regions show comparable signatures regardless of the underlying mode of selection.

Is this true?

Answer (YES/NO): NO